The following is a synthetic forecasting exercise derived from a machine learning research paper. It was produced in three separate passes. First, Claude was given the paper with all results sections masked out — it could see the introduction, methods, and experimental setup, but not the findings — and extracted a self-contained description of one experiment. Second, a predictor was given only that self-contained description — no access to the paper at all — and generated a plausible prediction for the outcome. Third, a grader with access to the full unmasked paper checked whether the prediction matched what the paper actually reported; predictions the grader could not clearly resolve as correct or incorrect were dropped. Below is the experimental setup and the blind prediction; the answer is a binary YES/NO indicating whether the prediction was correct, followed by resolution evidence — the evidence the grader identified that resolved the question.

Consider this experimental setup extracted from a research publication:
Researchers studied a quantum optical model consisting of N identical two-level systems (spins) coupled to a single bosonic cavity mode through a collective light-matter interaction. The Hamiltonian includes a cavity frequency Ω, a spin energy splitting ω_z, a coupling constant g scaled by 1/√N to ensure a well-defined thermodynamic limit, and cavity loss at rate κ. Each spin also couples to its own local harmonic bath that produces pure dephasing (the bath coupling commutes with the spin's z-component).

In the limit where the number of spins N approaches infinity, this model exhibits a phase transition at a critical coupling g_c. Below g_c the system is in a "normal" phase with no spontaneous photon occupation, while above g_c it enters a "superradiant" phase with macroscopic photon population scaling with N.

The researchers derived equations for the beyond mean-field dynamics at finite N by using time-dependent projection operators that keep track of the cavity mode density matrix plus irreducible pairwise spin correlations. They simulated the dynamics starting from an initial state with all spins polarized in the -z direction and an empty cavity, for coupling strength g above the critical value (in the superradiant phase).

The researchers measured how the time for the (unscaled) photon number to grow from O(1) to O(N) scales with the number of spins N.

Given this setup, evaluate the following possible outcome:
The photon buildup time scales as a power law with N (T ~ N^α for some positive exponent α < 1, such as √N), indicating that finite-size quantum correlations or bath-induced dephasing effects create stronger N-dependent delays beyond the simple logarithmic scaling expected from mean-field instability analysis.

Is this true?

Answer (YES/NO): NO